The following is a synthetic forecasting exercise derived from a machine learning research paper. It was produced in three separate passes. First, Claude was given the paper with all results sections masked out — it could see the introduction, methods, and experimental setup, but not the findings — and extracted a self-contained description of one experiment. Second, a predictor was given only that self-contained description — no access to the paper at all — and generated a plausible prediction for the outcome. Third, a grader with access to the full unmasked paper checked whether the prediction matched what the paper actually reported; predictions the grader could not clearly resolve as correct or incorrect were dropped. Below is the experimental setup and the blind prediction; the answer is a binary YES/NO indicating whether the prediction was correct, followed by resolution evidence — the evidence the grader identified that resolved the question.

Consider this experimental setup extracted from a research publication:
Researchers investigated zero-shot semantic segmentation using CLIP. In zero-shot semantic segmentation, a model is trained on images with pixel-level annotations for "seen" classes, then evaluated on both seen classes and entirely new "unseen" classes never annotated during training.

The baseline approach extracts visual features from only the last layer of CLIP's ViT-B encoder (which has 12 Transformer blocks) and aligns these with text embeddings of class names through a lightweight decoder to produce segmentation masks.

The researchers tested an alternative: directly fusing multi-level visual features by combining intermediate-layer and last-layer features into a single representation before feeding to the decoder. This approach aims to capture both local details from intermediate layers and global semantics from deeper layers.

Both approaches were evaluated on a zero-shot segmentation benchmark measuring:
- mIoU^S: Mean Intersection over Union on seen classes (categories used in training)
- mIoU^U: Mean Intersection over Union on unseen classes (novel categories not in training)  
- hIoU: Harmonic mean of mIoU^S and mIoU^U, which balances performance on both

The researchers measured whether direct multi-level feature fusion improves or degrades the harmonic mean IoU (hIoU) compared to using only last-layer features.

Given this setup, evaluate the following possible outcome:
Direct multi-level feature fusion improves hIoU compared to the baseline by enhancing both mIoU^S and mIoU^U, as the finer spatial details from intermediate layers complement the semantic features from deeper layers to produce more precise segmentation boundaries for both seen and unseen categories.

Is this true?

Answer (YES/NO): NO